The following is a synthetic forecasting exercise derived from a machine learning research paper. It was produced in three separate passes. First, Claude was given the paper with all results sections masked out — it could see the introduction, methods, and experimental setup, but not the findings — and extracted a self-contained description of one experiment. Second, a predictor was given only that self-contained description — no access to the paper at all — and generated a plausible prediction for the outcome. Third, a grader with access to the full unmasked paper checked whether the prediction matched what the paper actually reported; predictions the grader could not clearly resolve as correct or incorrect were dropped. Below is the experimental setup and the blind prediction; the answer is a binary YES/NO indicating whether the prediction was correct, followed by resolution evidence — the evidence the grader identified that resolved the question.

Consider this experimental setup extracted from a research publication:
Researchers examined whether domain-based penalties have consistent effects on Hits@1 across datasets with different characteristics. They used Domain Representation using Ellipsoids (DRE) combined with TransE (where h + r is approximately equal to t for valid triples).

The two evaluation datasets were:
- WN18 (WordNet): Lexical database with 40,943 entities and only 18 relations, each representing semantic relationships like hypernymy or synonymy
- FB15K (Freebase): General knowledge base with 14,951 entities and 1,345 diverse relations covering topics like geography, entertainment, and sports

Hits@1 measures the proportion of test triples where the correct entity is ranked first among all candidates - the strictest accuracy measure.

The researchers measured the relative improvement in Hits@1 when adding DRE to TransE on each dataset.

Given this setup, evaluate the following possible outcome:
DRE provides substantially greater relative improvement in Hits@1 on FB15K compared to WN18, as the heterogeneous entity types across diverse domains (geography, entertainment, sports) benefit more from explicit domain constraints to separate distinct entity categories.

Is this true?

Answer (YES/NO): NO